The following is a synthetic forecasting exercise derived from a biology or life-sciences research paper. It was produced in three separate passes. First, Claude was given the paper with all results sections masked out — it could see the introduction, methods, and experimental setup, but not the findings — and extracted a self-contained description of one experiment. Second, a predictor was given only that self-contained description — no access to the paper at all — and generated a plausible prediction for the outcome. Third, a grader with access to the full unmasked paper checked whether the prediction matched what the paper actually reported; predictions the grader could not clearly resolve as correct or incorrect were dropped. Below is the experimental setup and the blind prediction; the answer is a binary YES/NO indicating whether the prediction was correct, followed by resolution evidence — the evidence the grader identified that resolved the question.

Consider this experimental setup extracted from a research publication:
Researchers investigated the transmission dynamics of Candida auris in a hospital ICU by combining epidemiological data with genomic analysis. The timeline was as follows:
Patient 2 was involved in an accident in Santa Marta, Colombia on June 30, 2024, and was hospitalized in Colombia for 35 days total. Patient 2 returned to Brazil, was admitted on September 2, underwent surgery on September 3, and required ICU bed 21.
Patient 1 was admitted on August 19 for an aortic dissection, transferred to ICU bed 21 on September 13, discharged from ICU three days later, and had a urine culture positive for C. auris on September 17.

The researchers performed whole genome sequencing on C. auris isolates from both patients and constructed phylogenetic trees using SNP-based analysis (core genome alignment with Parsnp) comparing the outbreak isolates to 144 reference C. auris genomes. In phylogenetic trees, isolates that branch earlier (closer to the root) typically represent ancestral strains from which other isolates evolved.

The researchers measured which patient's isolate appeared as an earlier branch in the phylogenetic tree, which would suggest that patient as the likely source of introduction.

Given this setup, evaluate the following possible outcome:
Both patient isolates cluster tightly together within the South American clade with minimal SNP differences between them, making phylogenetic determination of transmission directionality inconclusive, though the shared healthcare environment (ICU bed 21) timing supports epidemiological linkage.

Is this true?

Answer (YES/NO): NO